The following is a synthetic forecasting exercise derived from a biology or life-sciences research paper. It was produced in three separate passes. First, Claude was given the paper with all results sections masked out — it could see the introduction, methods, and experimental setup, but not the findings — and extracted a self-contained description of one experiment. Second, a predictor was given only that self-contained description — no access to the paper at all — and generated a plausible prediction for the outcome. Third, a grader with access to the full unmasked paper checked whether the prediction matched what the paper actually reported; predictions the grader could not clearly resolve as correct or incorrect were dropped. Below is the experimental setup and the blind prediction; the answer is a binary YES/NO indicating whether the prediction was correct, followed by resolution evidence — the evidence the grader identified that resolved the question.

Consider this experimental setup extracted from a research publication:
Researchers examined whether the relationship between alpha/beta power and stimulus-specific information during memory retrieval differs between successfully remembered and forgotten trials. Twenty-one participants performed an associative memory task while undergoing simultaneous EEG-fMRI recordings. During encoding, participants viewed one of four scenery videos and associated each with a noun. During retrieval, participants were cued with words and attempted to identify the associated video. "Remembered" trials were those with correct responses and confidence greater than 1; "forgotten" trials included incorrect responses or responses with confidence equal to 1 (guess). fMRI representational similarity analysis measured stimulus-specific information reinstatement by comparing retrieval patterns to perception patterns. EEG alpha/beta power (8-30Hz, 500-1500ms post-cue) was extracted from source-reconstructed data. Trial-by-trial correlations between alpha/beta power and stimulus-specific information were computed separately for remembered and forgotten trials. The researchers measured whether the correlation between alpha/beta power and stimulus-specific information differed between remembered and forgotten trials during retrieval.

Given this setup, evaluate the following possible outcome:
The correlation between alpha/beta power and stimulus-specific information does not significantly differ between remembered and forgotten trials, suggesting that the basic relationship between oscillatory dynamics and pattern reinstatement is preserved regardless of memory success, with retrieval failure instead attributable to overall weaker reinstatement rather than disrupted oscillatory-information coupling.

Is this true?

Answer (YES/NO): NO